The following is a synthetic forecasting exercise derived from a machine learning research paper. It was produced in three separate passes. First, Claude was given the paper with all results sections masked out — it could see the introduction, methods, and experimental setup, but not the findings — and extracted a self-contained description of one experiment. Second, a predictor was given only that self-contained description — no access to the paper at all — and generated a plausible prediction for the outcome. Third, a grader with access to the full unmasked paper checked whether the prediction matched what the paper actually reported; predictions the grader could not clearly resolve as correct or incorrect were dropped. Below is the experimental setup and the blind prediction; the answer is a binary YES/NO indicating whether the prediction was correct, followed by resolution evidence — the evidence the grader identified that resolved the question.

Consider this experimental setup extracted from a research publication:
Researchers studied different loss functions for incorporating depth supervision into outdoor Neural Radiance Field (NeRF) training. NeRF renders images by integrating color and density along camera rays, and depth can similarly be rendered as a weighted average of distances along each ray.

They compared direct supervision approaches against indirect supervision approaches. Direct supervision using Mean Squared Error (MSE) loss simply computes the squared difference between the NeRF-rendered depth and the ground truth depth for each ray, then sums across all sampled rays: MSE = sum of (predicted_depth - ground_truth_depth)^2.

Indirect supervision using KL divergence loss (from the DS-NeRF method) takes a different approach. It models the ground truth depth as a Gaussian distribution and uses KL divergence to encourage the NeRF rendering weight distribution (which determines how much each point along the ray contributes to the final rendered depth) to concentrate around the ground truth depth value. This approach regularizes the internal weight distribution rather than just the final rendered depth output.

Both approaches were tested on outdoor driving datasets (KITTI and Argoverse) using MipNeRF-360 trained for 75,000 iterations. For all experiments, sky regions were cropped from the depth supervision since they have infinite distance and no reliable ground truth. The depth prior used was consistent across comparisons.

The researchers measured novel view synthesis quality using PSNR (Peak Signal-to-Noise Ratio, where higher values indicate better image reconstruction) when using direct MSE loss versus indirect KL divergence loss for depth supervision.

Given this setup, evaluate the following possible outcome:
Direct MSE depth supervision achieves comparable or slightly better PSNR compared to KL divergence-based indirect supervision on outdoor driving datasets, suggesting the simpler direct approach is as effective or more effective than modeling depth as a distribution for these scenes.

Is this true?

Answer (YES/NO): NO